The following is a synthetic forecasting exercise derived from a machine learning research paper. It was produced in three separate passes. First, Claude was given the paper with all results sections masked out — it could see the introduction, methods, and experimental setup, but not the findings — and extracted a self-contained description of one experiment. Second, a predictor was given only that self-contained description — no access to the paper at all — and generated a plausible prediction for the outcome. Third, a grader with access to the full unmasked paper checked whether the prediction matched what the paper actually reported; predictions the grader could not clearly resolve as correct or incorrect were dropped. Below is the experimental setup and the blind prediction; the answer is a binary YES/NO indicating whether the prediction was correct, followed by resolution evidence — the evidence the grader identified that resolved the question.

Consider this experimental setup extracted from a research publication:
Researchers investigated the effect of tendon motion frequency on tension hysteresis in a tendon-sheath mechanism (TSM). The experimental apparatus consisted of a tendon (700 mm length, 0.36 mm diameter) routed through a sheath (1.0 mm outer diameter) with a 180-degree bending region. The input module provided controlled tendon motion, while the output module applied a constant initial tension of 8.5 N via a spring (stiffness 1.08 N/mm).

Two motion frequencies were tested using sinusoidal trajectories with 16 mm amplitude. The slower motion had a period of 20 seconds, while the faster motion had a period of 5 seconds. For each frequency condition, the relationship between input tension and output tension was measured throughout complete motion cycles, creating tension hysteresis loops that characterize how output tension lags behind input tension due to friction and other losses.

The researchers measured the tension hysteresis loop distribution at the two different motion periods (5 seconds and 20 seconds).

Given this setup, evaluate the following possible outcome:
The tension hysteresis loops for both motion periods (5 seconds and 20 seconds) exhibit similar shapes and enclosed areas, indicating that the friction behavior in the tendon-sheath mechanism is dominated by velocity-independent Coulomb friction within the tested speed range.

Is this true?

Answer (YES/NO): NO